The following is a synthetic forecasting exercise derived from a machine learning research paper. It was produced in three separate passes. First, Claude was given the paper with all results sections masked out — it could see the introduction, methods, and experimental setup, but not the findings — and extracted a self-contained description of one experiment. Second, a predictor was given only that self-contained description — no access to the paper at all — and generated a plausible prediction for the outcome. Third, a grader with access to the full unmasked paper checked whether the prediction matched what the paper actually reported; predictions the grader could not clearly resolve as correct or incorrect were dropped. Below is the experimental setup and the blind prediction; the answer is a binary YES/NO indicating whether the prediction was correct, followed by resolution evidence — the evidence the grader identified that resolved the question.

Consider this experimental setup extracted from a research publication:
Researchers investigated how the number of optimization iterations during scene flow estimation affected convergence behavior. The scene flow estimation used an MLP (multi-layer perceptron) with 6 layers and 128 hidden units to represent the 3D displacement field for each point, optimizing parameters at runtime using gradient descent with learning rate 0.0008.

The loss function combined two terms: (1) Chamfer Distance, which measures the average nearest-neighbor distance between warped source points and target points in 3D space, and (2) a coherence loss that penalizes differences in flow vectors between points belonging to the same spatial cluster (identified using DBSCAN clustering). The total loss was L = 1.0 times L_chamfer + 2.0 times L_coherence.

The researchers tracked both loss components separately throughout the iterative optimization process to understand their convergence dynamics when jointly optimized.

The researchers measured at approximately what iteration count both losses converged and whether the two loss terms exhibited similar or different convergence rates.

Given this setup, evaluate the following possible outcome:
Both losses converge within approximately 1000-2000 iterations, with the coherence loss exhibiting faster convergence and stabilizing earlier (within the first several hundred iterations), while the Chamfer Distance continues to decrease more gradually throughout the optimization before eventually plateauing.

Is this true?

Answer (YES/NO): NO